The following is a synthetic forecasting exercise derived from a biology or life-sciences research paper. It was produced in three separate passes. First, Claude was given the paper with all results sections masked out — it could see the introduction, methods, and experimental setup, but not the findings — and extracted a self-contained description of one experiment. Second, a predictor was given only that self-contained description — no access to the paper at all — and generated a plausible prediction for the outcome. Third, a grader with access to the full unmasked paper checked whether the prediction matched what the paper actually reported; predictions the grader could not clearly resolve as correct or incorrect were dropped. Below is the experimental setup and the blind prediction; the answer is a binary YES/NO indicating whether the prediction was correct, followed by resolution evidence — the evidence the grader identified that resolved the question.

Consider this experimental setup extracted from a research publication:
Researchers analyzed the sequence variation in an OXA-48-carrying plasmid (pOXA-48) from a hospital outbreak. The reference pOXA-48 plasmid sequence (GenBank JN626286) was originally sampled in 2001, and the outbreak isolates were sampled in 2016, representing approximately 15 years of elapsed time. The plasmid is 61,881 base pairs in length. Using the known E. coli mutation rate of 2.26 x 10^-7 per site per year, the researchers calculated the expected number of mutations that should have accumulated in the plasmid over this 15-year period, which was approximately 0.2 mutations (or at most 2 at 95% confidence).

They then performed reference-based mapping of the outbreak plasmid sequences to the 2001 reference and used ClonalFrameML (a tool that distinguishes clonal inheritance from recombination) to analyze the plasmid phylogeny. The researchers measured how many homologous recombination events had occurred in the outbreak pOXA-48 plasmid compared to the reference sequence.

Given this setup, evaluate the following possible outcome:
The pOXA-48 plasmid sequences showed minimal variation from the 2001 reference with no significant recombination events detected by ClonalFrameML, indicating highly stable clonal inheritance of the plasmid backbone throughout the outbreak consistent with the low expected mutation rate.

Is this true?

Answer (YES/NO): NO